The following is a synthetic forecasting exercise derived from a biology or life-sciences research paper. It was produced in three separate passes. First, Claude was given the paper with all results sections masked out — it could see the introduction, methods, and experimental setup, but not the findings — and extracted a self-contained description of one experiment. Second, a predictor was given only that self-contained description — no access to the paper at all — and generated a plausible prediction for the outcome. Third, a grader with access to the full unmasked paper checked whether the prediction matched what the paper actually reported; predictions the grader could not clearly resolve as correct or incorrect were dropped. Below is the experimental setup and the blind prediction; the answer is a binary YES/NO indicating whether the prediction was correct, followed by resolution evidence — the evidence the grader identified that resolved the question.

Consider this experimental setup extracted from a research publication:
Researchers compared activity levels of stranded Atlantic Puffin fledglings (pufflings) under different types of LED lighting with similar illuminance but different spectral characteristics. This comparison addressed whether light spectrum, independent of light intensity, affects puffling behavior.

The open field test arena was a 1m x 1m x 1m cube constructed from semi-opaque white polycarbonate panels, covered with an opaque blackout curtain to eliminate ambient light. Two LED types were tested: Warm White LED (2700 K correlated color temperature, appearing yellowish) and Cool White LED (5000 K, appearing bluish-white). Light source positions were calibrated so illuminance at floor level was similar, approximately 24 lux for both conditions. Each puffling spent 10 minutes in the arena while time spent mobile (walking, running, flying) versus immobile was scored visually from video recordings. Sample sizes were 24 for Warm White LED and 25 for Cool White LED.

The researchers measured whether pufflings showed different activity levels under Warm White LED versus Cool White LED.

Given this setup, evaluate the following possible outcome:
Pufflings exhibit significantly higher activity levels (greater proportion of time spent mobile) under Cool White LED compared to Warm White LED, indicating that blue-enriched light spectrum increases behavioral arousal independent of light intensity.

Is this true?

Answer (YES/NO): NO